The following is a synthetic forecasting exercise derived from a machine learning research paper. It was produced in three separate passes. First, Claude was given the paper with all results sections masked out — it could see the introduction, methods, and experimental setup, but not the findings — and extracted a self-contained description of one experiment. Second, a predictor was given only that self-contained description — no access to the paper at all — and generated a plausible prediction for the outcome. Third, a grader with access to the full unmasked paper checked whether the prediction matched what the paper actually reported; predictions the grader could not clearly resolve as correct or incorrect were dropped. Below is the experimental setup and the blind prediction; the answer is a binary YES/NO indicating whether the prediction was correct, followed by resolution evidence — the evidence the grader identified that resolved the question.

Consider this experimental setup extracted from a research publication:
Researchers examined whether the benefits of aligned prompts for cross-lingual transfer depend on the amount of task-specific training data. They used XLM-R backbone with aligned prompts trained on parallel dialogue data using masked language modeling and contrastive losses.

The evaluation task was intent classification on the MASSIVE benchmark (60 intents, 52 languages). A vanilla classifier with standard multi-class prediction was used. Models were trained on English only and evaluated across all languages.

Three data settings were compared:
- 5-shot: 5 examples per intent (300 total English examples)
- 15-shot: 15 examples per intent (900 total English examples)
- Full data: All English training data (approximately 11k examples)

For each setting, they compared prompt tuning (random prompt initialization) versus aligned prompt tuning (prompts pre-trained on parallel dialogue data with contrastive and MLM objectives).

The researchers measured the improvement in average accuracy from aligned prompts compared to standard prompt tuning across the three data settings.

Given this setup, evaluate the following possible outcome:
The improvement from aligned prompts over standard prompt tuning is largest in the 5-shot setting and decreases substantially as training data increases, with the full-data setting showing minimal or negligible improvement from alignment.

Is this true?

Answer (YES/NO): YES